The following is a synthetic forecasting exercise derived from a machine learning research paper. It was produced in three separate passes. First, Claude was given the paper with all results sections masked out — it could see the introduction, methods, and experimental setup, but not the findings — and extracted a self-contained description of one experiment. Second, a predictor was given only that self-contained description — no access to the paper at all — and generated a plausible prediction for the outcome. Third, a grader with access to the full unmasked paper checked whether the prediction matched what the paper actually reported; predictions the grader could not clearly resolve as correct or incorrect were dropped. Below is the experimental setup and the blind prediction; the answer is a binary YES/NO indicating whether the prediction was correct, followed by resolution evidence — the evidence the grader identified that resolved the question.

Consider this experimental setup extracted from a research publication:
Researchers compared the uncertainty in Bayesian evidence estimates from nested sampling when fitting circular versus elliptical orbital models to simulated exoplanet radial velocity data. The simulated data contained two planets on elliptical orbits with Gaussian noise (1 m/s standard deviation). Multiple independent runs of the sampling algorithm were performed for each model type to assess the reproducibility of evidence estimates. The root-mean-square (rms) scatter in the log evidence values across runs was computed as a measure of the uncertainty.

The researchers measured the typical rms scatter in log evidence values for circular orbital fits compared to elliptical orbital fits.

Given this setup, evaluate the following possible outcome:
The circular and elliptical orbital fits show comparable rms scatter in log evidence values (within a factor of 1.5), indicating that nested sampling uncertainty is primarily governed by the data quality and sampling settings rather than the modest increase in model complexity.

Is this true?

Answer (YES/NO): NO